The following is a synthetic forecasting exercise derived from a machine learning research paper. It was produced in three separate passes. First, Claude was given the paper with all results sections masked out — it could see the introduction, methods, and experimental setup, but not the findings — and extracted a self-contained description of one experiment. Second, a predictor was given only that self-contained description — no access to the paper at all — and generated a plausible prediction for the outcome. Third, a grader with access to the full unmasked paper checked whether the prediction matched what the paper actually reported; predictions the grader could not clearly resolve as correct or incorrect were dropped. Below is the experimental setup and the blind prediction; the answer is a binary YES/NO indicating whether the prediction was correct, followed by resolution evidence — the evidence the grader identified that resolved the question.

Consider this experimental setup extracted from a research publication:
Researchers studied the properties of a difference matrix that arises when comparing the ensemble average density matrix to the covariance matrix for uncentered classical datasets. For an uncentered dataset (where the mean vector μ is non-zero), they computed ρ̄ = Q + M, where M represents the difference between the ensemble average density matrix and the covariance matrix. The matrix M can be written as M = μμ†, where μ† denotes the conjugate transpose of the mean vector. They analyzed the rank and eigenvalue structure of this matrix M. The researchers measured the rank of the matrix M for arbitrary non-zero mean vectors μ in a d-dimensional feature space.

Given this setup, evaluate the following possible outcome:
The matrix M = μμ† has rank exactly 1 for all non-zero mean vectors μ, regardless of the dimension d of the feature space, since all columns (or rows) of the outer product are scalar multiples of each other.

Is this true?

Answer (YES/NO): YES